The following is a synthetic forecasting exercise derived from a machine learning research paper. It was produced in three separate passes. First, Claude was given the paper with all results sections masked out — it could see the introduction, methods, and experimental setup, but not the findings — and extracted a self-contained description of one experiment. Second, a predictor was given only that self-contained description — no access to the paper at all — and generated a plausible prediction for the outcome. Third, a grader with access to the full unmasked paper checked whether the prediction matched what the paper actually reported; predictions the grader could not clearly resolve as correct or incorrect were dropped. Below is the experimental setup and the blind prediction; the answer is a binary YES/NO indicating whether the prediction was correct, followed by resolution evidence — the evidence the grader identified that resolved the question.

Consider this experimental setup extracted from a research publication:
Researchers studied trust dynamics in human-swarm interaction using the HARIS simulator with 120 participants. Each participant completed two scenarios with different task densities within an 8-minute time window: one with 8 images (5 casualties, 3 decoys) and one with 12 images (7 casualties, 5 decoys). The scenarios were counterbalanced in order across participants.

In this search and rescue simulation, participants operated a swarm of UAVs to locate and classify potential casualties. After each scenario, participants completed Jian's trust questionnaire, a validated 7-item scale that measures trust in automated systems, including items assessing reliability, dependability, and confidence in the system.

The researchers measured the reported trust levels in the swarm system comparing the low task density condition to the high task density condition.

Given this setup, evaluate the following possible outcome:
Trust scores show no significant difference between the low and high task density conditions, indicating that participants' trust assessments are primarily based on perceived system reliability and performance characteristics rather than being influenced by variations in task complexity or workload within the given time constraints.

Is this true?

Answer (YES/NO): YES